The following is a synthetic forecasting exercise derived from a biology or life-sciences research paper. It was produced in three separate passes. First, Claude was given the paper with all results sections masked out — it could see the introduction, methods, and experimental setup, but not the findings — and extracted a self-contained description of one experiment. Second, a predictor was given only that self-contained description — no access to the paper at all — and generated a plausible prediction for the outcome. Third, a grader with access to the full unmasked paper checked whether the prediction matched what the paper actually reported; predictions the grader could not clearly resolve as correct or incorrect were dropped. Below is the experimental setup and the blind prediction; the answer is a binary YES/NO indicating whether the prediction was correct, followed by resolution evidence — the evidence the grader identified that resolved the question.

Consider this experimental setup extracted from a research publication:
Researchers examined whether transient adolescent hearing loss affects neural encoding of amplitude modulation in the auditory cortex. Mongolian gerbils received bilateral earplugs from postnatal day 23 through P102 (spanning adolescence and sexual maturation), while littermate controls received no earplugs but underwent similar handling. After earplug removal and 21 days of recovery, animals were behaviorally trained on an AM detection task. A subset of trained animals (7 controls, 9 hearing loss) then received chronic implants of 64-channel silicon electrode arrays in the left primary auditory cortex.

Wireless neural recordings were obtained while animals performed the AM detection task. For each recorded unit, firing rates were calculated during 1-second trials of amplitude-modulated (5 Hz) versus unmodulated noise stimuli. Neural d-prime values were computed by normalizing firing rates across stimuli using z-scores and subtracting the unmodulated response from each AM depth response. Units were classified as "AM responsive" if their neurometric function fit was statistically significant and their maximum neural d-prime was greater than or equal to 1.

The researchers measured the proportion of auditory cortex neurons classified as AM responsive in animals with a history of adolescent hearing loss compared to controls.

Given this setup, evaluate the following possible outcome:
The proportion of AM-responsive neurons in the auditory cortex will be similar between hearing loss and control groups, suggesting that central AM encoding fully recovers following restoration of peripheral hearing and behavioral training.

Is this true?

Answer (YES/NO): NO